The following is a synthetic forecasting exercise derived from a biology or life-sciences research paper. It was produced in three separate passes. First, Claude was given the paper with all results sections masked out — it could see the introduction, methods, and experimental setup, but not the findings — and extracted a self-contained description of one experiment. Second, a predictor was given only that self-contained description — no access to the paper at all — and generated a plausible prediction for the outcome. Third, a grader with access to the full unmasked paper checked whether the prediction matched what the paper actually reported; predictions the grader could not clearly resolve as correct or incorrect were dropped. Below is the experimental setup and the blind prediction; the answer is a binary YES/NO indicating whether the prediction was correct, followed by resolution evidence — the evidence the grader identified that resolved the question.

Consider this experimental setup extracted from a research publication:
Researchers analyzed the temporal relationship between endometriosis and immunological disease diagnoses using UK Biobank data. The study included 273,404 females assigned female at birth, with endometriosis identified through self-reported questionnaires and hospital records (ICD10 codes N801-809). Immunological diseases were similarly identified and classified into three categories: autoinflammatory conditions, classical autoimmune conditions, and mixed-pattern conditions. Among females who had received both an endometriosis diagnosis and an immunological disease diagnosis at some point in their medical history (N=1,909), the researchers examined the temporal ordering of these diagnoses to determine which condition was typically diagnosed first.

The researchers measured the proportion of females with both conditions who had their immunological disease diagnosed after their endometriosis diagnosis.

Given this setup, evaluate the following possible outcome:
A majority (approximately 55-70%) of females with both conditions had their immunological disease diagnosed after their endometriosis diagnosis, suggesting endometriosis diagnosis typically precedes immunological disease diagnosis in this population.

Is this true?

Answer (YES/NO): YES